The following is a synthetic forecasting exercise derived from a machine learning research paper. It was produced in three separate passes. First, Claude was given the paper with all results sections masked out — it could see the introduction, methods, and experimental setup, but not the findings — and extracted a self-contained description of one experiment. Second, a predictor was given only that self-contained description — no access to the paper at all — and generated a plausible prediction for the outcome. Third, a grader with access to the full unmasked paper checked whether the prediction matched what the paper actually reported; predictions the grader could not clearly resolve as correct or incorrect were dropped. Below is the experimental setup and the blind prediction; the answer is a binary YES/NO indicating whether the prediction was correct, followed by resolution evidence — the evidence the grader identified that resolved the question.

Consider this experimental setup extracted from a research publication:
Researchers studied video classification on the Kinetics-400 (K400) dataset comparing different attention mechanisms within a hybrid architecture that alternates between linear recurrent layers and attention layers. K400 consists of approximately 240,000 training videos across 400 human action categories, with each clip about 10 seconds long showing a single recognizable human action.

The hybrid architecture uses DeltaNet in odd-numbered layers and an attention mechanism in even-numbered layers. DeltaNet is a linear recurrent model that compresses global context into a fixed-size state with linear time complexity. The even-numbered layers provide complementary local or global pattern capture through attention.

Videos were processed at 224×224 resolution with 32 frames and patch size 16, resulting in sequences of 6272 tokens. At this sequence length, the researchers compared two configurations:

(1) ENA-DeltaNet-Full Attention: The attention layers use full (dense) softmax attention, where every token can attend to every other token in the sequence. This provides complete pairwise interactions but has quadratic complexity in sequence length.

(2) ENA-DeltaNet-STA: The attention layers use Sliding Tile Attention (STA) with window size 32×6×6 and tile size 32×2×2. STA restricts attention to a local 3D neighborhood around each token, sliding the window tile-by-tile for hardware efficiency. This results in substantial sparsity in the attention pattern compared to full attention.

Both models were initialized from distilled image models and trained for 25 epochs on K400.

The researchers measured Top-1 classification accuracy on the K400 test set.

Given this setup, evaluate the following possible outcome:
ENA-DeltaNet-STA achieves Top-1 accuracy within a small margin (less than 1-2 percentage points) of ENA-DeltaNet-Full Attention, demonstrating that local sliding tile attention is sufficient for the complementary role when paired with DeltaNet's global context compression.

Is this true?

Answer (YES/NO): NO